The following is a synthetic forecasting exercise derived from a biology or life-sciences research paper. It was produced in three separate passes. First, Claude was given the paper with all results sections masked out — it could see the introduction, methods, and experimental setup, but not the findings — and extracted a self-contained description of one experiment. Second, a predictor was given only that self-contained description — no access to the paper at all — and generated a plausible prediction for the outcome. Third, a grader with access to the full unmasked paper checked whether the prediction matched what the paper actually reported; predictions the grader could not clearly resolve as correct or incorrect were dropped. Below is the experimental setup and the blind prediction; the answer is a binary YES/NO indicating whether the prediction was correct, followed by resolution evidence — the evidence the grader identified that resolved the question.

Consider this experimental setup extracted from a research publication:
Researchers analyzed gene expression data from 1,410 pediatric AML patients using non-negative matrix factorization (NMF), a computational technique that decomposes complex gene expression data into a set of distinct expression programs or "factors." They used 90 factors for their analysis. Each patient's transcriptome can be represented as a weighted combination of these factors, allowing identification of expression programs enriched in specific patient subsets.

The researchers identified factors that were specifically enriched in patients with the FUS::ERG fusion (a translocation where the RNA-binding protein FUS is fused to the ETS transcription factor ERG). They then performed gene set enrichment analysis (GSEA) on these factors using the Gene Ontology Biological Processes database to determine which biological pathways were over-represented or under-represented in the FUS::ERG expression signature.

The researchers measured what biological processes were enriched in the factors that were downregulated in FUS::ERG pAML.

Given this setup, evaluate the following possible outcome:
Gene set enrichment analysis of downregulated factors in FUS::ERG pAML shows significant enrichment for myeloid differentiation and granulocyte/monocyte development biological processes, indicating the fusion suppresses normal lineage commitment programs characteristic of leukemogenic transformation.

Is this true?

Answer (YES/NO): NO